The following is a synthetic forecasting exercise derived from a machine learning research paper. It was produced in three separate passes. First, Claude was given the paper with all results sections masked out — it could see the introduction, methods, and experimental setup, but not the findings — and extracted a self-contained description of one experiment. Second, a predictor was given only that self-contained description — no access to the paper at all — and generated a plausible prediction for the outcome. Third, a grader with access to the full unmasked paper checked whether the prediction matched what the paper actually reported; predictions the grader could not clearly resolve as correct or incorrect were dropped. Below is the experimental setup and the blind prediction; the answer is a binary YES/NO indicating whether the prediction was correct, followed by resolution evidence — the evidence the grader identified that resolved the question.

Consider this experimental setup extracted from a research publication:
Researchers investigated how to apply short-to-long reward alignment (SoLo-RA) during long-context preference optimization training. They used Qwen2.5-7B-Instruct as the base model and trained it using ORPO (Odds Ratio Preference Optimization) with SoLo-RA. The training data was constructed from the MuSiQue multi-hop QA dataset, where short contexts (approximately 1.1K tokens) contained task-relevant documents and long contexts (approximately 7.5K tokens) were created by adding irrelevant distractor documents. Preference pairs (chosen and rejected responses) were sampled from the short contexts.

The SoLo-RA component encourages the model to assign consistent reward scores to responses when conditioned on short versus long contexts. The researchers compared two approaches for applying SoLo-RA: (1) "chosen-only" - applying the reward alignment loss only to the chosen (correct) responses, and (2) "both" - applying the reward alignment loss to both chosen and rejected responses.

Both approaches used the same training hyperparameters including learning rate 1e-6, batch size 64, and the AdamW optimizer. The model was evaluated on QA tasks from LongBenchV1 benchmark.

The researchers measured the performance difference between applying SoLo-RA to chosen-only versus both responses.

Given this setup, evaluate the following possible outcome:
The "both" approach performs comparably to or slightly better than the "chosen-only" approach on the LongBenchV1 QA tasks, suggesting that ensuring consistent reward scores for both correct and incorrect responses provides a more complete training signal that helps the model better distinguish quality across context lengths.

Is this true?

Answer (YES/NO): NO